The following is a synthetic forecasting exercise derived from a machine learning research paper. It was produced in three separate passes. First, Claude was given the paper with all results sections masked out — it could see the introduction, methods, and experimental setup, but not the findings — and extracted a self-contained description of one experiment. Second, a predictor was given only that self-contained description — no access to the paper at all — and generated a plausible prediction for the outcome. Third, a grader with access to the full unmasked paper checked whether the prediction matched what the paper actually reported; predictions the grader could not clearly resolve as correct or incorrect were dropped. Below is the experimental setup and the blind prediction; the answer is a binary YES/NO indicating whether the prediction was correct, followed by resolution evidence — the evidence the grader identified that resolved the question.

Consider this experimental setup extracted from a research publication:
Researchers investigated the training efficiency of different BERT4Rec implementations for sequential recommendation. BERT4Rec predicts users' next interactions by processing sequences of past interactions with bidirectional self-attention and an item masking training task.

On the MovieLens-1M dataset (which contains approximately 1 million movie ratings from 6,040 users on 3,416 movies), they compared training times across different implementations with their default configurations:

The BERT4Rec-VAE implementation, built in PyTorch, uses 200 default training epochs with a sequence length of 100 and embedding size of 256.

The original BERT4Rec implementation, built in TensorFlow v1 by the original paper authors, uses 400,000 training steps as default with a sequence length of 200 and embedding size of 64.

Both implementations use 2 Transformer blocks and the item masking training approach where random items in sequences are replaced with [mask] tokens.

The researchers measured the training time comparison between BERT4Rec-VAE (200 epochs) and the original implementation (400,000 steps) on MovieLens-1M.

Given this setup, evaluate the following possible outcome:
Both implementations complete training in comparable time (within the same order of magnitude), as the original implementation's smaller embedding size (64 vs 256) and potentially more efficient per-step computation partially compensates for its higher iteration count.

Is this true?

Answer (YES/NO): YES